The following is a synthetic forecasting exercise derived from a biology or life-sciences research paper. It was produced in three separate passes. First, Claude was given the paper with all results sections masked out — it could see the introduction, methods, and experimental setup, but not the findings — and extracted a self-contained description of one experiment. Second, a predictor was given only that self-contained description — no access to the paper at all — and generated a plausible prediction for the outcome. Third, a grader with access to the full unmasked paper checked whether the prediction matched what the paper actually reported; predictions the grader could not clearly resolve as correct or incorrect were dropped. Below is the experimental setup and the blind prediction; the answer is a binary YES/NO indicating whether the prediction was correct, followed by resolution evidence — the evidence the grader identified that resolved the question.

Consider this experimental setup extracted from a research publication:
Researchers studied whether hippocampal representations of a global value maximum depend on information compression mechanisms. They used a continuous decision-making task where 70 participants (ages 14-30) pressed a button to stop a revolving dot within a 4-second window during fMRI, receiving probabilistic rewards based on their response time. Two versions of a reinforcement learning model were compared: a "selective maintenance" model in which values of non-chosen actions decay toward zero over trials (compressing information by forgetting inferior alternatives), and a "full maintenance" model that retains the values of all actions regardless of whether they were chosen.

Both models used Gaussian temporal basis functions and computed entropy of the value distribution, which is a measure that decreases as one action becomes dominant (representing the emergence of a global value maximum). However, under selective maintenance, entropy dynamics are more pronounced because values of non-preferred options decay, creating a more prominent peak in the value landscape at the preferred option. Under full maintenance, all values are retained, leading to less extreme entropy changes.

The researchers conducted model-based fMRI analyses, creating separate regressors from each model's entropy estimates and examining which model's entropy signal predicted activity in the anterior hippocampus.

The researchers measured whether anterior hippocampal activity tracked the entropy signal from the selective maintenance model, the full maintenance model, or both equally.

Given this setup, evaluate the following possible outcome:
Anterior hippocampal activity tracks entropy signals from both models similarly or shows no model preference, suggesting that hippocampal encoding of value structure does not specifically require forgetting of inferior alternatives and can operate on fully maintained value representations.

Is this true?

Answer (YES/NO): NO